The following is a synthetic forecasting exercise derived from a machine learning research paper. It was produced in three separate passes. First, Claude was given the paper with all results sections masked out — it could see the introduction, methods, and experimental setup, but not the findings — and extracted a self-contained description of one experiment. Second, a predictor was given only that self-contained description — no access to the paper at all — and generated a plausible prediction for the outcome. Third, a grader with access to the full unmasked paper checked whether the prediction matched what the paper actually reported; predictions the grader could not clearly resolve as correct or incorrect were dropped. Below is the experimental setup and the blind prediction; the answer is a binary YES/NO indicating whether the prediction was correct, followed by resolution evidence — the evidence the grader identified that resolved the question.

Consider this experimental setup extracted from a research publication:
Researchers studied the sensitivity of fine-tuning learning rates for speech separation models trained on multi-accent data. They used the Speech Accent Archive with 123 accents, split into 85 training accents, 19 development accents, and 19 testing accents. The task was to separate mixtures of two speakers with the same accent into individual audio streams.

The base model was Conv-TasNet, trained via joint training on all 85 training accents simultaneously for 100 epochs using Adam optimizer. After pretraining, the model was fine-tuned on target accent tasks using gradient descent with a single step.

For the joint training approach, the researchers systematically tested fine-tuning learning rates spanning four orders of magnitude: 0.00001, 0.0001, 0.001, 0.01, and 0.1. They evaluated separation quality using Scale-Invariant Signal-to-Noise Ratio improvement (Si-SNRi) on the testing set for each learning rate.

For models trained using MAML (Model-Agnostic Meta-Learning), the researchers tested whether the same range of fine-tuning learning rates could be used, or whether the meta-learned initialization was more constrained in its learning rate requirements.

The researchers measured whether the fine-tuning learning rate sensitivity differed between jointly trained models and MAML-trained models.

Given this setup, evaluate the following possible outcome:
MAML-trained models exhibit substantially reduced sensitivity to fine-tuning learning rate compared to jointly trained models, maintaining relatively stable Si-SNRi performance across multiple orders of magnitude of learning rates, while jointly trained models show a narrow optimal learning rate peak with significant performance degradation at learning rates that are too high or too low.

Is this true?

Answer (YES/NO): NO